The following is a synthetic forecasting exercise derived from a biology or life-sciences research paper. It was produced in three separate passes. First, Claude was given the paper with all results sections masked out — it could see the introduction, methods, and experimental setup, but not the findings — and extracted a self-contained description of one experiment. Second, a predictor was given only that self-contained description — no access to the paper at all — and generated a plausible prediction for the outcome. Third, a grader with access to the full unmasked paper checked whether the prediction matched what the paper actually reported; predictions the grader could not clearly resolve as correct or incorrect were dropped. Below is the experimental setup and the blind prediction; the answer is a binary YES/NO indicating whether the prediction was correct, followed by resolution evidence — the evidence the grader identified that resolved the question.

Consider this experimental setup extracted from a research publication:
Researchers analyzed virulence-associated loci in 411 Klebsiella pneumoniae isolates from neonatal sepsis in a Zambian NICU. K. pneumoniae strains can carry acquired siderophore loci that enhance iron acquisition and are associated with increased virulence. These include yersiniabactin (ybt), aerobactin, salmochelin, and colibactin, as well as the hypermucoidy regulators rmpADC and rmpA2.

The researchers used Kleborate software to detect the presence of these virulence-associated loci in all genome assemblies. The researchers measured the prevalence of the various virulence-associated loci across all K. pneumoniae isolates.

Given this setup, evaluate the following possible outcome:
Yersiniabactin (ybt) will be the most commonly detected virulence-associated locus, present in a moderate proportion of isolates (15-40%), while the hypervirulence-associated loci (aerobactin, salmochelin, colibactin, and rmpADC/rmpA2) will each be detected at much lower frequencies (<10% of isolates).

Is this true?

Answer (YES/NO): NO